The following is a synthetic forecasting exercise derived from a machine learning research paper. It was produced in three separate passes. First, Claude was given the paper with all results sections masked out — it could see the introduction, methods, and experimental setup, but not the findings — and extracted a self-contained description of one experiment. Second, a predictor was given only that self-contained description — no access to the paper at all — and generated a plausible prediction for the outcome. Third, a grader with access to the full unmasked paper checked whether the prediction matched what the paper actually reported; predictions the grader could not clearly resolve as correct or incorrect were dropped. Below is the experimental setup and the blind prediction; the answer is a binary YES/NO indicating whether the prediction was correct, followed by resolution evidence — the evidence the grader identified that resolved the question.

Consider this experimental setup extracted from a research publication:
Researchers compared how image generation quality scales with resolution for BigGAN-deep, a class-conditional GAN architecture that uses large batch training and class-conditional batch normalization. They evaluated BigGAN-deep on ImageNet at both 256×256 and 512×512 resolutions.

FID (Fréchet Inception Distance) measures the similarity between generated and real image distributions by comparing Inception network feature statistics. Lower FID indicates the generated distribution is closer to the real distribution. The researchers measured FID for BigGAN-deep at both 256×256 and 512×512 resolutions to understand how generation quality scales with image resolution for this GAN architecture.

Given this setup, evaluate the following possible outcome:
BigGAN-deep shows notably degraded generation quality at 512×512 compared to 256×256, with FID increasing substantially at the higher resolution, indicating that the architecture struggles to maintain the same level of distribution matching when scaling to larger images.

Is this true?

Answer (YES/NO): NO